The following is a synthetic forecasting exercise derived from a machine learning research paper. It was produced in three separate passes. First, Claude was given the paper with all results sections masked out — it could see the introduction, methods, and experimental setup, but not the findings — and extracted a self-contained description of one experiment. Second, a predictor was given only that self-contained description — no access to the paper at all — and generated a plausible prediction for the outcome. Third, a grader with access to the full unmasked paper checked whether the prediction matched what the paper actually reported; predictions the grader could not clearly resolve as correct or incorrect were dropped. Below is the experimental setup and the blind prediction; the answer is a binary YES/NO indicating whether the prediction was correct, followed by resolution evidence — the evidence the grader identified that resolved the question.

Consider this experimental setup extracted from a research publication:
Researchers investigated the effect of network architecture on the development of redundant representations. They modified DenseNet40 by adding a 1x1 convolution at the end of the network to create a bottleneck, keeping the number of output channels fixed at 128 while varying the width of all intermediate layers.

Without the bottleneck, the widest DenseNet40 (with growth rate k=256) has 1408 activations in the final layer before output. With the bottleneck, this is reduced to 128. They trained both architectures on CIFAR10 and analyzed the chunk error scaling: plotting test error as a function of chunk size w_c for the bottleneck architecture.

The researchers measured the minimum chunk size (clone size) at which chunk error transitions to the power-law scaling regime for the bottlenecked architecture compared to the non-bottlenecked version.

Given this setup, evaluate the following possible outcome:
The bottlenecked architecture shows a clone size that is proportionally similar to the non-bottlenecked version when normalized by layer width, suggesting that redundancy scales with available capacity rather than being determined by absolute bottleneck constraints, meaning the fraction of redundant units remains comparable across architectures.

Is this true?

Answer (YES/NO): NO